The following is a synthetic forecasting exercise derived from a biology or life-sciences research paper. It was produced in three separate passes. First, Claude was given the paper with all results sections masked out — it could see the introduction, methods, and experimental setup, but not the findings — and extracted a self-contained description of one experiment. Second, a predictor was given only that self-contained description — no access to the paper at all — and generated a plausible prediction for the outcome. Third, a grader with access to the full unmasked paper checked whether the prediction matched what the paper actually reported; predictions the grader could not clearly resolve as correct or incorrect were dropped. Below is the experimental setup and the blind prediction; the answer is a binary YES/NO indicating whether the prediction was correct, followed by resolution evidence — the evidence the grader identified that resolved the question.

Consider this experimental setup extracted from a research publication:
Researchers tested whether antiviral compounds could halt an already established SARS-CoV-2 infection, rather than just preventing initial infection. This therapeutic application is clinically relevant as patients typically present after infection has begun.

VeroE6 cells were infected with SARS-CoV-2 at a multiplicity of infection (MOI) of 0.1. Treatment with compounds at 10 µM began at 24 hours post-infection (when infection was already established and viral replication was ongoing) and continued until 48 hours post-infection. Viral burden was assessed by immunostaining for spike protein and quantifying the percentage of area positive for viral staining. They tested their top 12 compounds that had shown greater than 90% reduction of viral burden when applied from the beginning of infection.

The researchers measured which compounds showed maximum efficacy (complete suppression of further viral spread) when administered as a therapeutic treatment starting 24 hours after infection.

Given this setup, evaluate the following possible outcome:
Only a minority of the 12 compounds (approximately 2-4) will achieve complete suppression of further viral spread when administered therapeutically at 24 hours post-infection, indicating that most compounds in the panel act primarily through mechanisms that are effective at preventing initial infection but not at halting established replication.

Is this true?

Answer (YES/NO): YES